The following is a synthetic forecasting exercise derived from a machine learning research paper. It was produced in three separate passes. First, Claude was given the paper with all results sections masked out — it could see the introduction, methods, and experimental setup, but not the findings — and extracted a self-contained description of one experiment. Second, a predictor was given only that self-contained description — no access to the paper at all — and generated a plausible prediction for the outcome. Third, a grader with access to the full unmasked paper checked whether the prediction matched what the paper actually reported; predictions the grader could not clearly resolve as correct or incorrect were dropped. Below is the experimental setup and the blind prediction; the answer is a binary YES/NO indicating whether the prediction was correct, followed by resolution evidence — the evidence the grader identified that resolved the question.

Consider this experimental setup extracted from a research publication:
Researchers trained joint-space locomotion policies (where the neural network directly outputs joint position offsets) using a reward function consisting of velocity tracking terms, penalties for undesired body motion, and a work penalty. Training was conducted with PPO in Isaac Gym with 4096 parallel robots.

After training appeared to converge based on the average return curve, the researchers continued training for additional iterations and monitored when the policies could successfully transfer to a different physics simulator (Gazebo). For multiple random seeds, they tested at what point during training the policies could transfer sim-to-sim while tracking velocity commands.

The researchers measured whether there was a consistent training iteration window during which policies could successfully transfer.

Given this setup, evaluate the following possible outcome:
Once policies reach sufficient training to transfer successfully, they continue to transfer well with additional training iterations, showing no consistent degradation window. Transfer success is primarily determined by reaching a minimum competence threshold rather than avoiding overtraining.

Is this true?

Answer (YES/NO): NO